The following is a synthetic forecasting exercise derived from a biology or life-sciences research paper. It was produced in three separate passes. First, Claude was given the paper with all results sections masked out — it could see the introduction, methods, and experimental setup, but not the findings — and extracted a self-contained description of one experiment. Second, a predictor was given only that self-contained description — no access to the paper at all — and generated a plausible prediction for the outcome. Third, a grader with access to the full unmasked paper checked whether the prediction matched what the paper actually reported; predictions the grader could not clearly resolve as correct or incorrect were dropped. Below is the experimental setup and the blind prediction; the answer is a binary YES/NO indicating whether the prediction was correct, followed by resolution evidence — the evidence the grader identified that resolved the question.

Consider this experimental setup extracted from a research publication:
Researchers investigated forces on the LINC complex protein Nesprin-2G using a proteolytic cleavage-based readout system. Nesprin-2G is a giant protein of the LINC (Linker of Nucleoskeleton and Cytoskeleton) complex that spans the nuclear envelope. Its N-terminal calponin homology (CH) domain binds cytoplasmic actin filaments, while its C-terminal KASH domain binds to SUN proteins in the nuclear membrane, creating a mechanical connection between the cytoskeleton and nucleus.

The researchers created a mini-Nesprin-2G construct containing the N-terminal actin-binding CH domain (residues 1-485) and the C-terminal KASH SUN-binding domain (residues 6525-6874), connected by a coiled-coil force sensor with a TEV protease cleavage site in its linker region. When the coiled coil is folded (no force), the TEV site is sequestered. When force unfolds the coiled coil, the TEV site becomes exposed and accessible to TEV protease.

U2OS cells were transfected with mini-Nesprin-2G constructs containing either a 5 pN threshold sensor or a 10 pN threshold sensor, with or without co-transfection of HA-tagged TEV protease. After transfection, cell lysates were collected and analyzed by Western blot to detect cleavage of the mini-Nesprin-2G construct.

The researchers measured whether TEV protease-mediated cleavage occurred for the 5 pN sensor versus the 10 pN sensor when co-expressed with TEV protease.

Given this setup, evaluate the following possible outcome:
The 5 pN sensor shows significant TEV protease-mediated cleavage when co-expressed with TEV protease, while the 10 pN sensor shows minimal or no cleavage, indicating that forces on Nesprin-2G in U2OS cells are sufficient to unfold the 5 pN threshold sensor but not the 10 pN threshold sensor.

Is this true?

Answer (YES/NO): YES